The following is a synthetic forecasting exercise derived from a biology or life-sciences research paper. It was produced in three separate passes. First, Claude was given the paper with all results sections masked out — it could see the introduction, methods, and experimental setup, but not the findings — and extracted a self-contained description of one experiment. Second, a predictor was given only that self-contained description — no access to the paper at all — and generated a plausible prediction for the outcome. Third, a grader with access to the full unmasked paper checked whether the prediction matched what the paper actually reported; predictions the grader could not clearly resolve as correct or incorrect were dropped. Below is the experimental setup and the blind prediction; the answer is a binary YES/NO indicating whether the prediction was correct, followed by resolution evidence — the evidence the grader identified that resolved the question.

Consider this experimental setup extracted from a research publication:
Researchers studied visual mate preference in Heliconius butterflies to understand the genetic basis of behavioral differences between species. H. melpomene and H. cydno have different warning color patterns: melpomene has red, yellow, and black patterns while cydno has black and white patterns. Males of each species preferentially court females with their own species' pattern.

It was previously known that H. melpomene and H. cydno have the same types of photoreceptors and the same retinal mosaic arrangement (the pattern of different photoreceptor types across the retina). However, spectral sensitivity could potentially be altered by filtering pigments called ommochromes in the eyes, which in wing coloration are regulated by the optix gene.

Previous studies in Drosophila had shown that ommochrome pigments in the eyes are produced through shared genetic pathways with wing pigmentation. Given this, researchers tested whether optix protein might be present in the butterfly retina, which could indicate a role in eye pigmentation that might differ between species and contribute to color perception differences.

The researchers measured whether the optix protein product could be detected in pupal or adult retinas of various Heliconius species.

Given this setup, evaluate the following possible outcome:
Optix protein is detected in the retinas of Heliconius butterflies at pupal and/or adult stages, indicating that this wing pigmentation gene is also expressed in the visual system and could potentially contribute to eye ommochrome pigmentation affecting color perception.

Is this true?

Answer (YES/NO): NO